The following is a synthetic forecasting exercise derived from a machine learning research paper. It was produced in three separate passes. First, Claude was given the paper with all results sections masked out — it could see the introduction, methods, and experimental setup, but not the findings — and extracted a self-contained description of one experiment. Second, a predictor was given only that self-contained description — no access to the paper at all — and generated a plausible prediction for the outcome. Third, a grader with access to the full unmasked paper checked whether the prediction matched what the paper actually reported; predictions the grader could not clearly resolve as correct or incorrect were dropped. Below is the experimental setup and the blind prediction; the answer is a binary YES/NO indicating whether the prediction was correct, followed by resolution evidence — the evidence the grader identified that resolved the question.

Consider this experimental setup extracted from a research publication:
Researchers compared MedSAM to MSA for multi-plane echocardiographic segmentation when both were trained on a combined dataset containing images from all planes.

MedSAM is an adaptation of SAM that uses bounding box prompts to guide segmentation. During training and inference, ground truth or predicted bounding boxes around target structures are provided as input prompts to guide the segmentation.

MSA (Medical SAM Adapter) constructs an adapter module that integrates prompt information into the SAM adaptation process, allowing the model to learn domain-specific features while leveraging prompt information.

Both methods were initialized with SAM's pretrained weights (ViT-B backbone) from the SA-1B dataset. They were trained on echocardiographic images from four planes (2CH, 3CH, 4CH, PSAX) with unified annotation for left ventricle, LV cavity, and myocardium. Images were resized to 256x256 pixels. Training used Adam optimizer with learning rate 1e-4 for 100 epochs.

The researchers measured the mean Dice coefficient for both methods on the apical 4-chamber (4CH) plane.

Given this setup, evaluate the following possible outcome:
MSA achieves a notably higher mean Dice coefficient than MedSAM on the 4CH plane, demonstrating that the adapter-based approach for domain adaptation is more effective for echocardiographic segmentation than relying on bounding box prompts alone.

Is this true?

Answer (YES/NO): NO